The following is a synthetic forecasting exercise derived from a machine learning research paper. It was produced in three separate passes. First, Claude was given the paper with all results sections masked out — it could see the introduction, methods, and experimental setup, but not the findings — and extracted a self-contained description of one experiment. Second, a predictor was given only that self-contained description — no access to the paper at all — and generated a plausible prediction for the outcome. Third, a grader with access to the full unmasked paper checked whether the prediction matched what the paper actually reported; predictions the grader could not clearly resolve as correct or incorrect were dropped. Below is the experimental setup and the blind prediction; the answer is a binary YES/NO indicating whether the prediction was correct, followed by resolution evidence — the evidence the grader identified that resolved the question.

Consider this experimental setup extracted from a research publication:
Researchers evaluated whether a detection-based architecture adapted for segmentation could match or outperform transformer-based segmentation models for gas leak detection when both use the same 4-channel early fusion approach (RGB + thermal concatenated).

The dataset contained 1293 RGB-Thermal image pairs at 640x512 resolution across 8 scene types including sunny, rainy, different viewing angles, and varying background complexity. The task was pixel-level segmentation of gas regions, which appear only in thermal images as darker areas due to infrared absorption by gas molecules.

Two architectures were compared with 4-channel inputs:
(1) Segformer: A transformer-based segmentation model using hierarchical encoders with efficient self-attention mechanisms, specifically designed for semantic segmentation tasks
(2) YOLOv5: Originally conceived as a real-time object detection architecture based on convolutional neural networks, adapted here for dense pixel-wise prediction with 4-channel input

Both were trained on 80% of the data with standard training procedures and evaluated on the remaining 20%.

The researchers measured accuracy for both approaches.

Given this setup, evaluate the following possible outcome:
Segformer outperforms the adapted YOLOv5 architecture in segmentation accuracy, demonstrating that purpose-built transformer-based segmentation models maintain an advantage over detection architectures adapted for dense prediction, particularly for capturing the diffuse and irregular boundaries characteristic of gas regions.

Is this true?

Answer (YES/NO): NO